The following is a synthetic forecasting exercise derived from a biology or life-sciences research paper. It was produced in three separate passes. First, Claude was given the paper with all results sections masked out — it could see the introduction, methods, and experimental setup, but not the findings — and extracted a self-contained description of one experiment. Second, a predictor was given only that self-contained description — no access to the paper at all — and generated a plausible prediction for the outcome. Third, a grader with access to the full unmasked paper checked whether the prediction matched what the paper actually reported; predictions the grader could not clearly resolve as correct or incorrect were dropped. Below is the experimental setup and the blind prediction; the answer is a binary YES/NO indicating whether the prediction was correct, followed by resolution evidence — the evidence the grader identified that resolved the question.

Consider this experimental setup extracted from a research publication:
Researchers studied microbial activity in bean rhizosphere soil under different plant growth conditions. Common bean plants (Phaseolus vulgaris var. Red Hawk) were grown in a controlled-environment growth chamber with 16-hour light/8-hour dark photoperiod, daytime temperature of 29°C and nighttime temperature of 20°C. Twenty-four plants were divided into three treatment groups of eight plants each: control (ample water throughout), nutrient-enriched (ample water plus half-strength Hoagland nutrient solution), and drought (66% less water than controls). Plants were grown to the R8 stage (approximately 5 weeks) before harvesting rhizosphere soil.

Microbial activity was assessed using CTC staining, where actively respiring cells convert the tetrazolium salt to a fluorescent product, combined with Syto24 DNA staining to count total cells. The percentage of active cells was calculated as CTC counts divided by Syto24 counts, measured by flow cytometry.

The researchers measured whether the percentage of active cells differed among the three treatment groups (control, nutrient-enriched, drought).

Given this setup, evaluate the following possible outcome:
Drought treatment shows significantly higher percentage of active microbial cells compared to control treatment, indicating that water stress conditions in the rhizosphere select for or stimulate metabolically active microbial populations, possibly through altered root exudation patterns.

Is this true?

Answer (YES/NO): NO